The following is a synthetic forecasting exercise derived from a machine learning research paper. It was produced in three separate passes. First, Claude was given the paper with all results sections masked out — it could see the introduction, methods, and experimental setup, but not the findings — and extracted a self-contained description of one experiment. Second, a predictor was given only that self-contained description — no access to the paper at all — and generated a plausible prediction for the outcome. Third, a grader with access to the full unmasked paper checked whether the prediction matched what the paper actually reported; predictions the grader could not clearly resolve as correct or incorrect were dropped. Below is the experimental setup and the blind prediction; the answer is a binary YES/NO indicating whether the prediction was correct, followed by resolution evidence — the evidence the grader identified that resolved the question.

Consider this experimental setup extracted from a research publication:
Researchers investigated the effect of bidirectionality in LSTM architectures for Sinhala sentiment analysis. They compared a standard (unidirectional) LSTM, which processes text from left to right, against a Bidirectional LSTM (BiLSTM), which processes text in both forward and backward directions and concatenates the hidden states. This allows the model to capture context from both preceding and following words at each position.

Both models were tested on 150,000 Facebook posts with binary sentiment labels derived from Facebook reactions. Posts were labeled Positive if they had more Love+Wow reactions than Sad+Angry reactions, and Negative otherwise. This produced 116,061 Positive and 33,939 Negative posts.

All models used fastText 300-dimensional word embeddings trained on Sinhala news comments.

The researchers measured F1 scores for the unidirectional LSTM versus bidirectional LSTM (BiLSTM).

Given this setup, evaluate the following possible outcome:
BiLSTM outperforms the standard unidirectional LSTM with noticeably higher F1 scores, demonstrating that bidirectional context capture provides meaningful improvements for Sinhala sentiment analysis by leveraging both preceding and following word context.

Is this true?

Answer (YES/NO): YES